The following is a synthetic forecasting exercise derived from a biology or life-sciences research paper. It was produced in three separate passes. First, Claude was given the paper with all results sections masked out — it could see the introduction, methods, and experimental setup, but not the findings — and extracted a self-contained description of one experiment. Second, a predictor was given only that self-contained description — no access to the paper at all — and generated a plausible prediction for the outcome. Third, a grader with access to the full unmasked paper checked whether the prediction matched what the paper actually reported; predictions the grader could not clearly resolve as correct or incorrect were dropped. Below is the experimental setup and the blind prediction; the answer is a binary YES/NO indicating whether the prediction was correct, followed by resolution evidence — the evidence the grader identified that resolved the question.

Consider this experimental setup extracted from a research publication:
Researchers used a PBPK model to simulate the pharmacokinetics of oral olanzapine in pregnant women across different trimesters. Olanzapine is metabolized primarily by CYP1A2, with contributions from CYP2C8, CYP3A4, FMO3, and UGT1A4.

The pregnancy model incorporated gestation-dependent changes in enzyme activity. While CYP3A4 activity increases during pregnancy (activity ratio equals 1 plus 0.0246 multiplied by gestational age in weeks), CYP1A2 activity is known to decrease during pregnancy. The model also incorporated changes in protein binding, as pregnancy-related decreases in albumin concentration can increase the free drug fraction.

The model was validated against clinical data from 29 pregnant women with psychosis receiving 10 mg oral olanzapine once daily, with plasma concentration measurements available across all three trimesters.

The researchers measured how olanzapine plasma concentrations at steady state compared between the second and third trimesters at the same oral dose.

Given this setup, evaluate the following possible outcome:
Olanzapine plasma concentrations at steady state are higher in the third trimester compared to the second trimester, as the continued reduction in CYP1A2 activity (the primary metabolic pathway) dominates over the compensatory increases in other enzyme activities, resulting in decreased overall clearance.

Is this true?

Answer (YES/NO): NO